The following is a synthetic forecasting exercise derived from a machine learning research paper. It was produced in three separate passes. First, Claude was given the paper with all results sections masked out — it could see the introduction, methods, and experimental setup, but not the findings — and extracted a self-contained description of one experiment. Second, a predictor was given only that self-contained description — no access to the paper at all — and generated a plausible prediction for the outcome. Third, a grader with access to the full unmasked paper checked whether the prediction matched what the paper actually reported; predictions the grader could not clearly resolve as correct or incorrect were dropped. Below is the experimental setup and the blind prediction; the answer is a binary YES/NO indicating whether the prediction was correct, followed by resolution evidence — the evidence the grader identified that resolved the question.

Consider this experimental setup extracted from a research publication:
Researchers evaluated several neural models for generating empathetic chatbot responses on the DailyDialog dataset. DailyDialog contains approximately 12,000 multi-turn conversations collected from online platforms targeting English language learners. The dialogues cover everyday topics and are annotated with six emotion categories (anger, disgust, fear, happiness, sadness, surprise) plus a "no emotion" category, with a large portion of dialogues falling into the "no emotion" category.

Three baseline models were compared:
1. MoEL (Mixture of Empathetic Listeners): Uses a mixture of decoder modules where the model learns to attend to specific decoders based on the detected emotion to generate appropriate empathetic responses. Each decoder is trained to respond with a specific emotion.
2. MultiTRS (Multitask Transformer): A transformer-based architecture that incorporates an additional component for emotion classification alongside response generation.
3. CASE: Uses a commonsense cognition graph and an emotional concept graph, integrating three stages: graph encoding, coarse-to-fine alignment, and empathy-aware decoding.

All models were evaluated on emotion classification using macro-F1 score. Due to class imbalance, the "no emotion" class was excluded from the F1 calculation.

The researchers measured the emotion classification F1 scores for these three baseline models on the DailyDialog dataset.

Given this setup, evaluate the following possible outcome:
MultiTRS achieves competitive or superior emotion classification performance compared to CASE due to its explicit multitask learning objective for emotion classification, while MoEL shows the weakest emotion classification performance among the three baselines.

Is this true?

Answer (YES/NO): NO